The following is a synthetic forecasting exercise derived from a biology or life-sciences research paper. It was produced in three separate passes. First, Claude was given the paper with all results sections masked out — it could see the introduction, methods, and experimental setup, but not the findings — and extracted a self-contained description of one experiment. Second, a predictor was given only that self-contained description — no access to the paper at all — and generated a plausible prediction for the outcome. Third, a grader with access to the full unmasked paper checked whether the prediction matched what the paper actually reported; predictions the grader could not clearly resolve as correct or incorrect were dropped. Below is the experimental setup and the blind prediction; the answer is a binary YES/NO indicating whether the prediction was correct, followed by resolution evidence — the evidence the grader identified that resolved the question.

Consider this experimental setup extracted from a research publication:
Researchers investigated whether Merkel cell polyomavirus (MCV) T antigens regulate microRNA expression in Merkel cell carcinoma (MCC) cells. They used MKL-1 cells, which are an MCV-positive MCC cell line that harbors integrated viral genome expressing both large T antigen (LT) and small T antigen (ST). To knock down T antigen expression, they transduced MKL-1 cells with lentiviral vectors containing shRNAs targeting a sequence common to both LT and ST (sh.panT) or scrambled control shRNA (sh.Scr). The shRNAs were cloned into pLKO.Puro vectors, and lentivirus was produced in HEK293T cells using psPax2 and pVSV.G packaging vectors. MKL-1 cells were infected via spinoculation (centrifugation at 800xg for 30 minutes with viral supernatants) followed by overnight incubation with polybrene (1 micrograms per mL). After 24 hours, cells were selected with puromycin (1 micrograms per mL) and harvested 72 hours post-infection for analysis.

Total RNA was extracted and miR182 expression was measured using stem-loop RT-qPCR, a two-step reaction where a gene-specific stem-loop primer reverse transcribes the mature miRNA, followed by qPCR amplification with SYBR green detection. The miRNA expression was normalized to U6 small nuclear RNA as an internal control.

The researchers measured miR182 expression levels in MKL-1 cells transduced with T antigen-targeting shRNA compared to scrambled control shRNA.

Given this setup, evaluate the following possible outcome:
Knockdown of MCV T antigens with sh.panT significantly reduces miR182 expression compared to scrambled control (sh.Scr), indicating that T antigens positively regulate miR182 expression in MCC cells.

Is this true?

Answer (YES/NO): YES